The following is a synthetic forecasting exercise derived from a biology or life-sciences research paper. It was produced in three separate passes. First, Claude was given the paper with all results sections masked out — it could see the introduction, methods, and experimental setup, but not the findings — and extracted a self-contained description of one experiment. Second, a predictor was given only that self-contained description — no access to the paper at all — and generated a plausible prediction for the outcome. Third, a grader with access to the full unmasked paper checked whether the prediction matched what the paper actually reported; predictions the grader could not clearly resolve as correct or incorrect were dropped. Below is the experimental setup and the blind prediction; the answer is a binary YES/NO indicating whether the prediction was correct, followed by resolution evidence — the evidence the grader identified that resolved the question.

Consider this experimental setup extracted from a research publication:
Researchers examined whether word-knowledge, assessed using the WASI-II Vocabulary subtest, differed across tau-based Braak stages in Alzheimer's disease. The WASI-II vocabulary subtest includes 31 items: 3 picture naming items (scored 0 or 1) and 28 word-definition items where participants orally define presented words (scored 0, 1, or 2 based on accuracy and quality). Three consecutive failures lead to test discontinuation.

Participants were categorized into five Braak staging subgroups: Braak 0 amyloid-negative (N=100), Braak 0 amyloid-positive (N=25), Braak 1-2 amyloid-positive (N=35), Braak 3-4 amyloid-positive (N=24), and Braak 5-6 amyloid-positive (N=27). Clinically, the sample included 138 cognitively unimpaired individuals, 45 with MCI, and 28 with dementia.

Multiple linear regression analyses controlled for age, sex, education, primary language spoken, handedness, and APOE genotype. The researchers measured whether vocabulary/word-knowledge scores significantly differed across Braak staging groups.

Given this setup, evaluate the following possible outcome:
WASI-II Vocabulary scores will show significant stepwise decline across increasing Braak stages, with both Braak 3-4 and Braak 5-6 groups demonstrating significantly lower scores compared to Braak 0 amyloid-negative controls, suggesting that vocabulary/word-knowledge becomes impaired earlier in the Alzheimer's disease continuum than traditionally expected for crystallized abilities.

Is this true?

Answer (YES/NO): NO